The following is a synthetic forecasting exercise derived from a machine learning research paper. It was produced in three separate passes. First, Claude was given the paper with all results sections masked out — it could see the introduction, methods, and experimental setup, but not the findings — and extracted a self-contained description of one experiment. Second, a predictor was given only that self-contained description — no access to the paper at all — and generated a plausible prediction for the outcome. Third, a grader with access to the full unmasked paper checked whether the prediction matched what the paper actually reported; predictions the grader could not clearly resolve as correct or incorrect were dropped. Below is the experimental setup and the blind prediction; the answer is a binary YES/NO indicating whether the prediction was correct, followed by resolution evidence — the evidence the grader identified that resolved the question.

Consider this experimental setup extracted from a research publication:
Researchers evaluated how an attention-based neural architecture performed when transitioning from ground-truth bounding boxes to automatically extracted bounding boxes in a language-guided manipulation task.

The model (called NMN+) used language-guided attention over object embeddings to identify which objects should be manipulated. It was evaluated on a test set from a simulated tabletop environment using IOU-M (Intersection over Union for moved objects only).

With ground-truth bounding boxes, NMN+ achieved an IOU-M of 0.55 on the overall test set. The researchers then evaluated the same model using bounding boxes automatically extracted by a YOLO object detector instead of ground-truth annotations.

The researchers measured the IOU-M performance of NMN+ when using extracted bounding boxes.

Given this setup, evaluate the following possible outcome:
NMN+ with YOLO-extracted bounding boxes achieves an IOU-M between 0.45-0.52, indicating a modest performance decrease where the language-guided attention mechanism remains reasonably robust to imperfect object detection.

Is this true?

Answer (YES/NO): NO